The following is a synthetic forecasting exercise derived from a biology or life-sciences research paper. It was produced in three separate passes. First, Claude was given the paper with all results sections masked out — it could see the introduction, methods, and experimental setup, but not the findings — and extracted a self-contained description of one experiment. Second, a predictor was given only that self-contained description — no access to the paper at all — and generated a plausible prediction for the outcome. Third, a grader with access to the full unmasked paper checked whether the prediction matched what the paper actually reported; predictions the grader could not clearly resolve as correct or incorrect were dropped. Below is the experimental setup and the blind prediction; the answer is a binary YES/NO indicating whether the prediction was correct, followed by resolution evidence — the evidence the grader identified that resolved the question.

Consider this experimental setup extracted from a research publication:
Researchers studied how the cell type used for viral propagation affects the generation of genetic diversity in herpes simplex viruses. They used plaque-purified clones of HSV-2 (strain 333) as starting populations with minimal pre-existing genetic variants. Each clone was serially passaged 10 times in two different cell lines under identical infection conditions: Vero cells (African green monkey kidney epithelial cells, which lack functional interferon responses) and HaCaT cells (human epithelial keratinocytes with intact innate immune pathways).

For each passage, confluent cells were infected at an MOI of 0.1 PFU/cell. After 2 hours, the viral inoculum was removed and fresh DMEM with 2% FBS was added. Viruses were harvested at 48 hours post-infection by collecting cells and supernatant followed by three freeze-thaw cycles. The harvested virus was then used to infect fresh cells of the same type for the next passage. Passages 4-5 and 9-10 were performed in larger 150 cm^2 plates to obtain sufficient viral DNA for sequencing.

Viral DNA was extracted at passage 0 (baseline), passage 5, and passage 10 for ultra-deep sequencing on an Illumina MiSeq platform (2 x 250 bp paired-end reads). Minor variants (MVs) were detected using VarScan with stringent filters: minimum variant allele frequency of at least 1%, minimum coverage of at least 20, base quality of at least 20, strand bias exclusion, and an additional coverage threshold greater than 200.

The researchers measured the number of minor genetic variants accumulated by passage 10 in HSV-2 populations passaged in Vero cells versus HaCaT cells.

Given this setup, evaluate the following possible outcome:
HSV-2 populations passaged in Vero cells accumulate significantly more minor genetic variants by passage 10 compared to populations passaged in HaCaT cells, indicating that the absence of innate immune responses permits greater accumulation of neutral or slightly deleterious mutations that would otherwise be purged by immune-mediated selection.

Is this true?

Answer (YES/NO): NO